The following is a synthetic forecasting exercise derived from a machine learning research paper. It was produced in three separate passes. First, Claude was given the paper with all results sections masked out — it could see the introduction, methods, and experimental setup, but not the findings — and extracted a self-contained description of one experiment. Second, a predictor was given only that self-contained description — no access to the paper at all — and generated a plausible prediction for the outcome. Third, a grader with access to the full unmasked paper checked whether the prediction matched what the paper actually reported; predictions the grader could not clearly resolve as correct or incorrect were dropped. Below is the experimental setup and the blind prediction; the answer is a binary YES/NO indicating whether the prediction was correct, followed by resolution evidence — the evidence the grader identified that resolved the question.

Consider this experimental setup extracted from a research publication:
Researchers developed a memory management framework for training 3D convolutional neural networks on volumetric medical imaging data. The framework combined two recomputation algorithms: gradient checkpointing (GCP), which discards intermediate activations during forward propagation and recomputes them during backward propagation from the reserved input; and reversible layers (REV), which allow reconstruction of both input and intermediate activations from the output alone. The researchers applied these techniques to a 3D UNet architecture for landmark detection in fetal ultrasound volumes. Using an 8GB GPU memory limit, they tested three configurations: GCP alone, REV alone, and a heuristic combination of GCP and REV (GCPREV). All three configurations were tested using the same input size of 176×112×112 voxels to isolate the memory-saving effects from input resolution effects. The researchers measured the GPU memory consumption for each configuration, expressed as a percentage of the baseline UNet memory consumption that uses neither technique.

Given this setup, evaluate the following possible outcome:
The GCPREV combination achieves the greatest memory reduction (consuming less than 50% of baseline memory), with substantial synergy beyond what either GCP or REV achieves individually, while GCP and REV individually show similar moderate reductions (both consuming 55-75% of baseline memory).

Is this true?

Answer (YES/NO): NO